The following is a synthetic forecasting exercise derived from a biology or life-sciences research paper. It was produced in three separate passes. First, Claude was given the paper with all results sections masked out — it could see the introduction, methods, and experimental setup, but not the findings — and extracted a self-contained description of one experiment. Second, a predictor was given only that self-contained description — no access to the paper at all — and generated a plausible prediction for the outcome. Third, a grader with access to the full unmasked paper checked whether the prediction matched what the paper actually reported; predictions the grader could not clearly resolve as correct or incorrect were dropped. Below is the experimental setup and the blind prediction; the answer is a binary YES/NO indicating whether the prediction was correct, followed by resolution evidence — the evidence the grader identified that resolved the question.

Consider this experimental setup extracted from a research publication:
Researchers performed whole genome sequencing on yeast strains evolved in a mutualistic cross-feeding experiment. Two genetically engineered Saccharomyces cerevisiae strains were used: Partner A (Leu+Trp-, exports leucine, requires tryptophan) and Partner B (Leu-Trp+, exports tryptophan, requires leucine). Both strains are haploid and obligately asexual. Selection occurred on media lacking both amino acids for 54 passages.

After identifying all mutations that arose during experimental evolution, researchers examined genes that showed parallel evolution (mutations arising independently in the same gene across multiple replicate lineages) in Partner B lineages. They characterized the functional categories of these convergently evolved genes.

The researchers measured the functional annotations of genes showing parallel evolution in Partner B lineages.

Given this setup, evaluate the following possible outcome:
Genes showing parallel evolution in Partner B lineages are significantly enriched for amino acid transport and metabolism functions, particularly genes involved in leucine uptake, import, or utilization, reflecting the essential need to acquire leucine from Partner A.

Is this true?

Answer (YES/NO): NO